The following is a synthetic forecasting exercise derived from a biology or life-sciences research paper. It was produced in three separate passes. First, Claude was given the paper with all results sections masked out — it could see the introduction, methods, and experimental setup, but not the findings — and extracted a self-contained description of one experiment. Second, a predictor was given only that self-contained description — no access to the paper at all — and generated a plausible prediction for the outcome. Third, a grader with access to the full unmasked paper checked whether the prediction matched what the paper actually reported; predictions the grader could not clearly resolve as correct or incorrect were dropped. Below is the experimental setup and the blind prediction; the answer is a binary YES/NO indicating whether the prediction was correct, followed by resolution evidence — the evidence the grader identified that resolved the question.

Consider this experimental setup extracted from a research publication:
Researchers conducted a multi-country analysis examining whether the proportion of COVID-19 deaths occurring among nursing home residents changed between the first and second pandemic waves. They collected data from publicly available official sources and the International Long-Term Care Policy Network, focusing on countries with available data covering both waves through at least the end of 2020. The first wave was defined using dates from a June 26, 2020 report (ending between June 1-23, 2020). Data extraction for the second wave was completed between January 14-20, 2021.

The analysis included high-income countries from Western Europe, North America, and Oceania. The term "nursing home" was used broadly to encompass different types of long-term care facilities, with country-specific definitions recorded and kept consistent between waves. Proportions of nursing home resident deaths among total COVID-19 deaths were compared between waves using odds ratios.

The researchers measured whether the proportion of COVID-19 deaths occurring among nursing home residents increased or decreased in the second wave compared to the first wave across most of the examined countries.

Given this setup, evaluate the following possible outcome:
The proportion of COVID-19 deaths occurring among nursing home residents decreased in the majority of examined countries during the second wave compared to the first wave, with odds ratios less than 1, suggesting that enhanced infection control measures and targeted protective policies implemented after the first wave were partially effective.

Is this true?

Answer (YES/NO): YES